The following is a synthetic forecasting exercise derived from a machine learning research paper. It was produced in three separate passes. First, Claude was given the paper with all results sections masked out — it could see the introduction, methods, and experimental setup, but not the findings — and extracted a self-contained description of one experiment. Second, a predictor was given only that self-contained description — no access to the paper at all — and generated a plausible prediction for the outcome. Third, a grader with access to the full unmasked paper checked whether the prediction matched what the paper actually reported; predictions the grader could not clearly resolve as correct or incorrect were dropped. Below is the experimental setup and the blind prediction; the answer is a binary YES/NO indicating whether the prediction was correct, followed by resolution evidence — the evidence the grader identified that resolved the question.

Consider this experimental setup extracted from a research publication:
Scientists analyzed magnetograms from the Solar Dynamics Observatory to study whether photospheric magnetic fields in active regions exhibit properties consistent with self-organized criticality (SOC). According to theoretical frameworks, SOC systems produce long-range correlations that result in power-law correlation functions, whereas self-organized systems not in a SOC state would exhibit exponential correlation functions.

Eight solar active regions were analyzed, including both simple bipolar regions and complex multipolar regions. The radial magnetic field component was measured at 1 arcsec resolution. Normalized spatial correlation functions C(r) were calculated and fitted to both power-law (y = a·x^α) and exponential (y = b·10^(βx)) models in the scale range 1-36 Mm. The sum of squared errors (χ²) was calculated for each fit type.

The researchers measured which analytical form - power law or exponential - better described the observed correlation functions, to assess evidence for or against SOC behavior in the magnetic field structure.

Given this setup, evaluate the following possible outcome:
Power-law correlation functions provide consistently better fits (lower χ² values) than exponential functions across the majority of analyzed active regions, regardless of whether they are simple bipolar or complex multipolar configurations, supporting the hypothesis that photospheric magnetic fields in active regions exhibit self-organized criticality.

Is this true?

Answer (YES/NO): NO